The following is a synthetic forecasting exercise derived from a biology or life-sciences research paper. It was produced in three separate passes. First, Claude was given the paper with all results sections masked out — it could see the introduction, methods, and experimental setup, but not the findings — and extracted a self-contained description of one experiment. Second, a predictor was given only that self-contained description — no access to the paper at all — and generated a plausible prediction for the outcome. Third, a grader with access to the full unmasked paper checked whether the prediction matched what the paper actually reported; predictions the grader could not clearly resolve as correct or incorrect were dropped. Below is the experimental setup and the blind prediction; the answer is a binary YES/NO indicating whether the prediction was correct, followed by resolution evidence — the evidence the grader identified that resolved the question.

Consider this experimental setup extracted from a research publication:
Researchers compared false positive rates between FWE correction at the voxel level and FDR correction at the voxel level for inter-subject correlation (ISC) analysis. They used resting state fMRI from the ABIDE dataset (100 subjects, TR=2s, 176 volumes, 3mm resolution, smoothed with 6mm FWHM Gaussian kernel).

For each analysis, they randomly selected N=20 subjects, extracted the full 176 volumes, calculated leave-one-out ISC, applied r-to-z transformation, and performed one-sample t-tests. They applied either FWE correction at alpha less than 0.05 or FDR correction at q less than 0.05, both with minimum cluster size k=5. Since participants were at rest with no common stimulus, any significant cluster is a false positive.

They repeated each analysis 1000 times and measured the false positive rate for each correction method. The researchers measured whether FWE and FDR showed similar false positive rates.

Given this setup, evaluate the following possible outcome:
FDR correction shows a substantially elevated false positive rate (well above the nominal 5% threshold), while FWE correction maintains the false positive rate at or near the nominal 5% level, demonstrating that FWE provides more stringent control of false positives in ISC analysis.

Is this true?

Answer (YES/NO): NO